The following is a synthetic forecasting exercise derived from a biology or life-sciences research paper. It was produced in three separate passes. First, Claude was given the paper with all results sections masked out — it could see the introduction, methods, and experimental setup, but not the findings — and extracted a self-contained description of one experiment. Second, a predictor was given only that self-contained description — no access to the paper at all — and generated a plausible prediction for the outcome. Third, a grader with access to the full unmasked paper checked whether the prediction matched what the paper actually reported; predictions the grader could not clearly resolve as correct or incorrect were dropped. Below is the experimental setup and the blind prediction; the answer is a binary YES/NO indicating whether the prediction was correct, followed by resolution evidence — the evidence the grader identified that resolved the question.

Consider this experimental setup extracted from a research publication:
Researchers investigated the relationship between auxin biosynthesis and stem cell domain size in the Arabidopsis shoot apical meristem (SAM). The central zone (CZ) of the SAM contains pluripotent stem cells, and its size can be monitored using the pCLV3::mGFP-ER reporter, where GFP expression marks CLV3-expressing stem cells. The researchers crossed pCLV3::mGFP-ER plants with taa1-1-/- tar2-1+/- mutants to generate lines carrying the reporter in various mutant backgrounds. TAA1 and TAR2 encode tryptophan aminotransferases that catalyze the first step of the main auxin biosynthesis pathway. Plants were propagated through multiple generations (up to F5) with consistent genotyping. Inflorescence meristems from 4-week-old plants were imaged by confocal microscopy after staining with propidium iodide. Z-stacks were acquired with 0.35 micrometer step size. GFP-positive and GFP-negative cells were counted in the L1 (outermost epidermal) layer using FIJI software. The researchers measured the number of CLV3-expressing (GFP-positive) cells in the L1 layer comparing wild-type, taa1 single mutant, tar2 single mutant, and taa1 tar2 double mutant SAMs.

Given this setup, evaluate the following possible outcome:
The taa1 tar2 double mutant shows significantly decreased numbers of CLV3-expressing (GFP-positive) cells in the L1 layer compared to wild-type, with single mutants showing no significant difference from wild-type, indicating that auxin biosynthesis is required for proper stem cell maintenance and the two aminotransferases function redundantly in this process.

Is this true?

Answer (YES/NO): NO